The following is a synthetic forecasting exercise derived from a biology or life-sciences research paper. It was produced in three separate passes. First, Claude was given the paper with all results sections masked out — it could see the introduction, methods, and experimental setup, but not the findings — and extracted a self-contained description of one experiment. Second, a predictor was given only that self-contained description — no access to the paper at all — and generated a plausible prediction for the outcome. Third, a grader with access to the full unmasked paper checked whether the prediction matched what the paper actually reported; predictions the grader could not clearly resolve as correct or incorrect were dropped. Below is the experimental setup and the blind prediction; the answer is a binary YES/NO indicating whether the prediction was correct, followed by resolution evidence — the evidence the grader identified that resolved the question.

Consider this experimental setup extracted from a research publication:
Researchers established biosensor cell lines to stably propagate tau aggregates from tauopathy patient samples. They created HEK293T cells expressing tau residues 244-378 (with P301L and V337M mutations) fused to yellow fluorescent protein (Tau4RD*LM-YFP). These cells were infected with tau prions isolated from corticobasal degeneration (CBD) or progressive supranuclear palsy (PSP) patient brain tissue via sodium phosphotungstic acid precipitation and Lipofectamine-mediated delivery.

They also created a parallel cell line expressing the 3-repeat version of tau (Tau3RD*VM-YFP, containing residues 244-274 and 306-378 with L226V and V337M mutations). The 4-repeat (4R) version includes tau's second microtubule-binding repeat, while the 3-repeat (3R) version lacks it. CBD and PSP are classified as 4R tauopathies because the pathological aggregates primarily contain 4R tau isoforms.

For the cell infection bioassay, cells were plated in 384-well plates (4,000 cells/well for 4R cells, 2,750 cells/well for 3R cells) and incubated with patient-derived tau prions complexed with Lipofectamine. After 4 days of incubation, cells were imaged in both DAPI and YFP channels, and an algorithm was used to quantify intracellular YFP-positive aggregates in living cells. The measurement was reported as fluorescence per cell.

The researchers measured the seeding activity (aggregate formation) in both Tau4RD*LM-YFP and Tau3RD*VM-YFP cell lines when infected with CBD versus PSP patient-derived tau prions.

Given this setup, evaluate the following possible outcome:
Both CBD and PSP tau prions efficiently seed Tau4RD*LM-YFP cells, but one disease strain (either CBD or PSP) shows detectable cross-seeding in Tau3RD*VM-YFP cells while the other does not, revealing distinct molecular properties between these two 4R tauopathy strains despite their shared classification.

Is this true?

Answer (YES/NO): NO